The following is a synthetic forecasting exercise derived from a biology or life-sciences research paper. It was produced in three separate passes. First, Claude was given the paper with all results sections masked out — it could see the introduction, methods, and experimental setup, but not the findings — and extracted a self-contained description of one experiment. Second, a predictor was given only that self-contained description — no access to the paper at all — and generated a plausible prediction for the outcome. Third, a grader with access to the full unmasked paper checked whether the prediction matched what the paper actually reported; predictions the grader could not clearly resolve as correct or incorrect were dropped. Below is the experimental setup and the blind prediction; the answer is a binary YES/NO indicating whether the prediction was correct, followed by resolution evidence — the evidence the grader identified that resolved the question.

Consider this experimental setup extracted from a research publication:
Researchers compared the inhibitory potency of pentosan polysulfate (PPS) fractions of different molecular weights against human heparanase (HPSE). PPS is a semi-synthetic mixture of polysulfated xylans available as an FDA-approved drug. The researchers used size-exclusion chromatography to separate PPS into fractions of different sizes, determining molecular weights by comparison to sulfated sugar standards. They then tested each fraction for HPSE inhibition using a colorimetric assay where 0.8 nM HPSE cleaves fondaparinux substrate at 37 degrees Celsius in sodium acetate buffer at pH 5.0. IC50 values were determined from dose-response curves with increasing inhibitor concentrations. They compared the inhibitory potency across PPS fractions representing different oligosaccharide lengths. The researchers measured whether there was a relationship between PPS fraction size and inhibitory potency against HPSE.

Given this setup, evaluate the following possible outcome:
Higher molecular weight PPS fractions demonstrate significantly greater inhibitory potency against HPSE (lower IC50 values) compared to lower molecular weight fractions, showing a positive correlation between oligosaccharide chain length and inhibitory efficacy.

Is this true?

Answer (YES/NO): YES